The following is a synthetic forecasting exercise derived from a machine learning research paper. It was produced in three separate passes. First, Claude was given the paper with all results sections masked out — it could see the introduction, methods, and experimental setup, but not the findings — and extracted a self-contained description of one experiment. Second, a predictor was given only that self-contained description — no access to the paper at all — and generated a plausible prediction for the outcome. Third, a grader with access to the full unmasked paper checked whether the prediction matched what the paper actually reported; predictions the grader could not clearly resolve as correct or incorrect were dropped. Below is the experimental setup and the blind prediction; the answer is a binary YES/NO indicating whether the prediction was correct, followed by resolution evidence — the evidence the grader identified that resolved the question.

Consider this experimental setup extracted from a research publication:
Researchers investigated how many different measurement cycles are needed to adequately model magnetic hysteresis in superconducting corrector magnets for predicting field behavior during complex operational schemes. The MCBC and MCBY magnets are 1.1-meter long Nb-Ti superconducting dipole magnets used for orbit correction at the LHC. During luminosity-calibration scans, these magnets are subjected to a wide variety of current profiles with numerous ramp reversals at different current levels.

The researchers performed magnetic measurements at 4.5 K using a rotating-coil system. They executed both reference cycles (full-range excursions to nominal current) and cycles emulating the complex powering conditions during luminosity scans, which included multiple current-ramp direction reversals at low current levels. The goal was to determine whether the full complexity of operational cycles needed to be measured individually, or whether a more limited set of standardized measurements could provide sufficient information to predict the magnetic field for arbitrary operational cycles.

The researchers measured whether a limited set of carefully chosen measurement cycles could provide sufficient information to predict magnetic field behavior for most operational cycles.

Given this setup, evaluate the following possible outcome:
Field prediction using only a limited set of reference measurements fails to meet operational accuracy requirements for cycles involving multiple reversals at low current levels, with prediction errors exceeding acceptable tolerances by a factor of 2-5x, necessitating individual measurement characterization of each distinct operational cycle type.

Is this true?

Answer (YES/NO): NO